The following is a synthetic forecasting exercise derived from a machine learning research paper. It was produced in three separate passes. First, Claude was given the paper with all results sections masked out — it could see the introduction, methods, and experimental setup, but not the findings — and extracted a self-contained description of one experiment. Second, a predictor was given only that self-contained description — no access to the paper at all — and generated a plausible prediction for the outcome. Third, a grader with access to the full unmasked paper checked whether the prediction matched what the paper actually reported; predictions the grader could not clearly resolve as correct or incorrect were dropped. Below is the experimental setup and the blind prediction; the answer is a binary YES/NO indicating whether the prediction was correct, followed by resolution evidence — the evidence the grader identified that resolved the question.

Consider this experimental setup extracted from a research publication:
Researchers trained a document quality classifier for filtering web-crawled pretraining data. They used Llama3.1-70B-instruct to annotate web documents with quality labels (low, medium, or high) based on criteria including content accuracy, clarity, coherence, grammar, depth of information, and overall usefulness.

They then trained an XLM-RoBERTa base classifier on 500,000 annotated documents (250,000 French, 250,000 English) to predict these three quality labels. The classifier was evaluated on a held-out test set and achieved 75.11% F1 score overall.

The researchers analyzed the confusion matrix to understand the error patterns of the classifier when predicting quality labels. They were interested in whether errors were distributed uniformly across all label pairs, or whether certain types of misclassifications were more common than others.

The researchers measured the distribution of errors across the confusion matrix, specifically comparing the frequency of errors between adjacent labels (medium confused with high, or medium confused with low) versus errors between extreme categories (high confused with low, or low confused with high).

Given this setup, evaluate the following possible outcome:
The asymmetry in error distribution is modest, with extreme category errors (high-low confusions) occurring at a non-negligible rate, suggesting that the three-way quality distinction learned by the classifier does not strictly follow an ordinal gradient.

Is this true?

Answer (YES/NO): NO